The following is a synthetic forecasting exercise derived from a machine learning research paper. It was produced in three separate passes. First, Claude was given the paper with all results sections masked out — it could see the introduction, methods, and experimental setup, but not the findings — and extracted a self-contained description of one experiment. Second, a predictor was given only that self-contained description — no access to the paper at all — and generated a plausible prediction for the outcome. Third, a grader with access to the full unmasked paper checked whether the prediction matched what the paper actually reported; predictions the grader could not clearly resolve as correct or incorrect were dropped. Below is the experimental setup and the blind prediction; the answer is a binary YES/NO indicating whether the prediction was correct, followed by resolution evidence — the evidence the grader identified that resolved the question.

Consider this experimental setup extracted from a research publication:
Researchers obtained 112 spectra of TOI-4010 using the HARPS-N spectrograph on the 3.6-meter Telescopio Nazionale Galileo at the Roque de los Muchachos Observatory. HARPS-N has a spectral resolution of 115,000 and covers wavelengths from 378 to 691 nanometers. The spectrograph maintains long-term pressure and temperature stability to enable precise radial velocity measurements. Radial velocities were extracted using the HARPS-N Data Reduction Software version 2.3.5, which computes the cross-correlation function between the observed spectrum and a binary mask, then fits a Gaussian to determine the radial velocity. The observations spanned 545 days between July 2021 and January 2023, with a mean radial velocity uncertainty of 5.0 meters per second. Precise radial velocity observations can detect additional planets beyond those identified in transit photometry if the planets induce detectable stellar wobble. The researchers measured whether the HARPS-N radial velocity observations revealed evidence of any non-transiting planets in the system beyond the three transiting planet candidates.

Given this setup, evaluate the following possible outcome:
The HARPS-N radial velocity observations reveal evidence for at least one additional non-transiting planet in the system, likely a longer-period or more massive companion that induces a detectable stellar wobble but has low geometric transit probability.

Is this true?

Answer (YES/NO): YES